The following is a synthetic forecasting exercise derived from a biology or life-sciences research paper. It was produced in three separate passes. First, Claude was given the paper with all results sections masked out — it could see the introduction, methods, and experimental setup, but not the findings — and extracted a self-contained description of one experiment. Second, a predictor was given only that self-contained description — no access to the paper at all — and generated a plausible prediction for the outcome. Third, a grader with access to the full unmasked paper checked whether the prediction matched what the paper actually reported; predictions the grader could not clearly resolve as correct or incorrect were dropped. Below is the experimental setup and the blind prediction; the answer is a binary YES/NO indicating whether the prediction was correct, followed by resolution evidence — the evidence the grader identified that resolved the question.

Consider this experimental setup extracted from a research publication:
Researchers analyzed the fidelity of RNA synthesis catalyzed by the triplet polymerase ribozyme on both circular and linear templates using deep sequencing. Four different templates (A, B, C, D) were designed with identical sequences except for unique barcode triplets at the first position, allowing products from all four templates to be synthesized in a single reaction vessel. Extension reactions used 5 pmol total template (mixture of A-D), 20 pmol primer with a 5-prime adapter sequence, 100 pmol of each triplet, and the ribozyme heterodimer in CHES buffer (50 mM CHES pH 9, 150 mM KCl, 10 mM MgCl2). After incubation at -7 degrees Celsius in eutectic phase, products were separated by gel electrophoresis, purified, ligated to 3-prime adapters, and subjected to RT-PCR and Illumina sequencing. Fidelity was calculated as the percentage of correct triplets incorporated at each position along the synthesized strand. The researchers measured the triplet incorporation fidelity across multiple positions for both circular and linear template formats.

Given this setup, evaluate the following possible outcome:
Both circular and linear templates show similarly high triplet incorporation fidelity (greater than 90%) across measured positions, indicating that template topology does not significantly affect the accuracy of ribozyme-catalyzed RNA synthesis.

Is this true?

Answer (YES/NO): NO